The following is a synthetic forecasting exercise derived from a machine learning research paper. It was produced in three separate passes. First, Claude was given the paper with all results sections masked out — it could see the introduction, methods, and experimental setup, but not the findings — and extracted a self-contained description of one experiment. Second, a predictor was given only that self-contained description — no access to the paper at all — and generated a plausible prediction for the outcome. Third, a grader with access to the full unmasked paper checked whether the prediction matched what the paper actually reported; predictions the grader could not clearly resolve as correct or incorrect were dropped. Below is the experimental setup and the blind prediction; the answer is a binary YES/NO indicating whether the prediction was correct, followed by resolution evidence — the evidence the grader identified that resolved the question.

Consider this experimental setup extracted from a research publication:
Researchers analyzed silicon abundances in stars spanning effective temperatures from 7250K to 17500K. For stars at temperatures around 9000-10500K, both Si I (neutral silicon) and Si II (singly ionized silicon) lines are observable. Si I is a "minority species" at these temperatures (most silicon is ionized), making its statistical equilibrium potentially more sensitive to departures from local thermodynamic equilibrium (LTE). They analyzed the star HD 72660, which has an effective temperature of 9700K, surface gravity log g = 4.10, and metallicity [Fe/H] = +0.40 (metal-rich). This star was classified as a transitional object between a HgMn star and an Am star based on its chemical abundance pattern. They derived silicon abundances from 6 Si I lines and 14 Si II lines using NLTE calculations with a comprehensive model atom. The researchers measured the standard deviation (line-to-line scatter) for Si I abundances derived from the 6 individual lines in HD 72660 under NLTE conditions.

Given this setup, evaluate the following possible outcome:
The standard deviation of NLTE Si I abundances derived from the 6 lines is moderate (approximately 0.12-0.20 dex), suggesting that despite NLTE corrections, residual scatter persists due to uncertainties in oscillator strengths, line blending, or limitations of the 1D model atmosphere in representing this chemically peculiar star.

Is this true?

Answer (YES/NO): NO